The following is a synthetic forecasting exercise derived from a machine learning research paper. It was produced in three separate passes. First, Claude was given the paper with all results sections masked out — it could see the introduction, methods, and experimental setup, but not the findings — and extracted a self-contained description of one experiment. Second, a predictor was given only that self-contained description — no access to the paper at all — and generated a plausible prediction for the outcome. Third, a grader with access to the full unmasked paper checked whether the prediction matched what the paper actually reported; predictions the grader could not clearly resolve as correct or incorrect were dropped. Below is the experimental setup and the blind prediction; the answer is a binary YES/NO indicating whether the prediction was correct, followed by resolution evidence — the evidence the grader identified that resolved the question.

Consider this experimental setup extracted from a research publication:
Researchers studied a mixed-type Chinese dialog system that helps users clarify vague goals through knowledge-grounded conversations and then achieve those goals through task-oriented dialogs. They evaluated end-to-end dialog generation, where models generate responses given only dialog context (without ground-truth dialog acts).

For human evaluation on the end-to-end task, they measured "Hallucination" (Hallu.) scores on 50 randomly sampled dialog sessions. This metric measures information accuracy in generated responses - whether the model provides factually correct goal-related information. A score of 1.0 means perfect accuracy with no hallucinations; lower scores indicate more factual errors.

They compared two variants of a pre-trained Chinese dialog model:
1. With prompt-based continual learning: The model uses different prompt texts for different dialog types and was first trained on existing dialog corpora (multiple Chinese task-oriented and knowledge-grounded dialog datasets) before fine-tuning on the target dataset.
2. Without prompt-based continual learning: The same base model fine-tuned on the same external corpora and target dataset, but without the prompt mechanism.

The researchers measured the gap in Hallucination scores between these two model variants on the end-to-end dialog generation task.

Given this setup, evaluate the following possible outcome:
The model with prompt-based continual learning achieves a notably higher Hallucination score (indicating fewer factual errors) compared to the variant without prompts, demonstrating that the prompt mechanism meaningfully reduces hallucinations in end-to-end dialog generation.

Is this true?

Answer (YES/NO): YES